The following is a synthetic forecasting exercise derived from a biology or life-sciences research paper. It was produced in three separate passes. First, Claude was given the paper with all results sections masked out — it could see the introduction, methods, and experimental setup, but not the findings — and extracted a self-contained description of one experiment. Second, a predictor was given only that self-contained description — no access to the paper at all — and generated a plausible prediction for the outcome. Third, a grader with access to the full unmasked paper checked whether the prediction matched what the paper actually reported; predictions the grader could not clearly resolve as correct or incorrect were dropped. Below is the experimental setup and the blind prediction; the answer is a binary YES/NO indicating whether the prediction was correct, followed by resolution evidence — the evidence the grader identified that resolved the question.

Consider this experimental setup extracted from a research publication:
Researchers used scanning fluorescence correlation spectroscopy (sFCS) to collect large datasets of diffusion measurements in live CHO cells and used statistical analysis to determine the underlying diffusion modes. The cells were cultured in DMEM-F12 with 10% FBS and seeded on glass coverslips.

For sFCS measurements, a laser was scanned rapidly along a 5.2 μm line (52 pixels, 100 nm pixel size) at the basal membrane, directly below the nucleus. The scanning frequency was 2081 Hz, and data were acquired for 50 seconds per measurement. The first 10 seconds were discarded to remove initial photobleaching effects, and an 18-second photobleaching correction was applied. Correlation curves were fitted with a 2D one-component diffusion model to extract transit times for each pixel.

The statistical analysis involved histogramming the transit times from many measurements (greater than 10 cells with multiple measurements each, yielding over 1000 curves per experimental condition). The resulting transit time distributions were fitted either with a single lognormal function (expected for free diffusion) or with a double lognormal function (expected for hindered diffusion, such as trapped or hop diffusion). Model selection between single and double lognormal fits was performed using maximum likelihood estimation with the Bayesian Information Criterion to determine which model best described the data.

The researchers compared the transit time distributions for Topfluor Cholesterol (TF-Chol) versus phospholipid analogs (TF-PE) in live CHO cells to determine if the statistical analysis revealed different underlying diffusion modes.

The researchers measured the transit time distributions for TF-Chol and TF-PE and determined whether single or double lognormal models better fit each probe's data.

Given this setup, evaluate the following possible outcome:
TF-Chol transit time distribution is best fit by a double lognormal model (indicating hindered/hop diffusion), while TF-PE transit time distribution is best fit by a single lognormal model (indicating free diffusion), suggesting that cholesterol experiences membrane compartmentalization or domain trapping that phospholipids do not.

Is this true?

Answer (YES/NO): NO